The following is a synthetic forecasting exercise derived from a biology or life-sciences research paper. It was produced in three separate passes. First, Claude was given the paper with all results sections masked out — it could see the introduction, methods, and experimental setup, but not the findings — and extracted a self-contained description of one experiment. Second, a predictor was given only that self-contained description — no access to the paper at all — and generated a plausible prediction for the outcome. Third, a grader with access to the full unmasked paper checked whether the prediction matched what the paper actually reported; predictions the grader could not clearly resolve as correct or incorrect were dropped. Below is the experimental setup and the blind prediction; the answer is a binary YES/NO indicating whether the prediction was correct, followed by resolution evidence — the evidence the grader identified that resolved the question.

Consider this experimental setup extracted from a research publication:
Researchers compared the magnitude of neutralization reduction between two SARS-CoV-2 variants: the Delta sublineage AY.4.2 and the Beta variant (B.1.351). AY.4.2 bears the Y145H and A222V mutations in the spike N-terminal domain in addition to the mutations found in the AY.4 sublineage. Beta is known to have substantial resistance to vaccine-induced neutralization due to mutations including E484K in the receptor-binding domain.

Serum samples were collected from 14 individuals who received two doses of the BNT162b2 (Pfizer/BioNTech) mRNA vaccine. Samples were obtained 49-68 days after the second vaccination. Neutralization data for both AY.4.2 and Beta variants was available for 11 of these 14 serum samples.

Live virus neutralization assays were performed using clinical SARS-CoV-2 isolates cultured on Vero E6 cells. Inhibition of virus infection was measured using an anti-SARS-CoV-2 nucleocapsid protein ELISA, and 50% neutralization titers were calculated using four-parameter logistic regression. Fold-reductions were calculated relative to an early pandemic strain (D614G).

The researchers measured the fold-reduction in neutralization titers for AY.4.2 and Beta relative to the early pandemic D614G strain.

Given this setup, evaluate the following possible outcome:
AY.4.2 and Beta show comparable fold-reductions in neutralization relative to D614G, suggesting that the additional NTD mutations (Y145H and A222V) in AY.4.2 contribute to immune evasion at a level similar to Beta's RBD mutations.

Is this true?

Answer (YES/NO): NO